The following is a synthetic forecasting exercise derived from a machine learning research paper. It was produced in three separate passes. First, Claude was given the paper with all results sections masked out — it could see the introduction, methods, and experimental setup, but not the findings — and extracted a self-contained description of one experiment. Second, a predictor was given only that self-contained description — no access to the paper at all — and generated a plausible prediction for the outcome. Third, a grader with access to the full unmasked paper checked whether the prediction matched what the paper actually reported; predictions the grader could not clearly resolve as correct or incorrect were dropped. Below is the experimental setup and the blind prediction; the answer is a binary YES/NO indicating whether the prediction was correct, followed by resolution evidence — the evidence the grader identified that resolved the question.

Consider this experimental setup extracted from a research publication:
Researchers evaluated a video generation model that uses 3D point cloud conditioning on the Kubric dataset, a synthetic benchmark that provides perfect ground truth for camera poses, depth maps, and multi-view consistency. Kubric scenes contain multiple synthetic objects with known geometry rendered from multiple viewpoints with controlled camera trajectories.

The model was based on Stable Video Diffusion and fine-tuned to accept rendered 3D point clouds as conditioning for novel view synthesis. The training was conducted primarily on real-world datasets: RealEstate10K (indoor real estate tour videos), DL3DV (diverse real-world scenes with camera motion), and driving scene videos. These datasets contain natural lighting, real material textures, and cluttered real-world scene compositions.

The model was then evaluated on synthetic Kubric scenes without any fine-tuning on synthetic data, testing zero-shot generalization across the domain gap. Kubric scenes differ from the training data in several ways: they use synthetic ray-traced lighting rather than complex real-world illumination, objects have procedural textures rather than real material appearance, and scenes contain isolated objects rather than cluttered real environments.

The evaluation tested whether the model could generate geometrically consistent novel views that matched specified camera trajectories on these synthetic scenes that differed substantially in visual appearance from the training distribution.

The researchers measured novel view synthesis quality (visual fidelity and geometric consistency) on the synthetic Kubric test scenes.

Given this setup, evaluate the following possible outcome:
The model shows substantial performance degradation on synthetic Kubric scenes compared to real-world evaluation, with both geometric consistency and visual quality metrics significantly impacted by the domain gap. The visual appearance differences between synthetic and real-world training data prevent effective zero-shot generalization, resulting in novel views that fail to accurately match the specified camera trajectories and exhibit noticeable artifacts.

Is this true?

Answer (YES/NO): NO